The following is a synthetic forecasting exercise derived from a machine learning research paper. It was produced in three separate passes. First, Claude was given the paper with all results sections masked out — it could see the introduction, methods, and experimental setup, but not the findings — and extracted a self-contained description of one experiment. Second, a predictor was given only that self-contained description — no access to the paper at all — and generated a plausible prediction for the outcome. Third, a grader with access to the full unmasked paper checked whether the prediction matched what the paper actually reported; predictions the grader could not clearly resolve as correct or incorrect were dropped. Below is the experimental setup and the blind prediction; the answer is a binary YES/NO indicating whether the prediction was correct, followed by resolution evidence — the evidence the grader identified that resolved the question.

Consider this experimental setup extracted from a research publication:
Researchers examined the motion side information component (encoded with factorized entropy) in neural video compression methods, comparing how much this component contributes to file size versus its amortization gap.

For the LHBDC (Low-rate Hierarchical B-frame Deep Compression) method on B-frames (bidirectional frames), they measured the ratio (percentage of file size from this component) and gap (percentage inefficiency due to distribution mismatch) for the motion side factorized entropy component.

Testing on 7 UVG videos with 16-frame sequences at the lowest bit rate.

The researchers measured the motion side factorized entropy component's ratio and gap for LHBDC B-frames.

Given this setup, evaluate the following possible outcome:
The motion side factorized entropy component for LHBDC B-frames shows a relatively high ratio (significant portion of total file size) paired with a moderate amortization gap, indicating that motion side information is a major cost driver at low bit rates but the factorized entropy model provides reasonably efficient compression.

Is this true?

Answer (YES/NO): NO